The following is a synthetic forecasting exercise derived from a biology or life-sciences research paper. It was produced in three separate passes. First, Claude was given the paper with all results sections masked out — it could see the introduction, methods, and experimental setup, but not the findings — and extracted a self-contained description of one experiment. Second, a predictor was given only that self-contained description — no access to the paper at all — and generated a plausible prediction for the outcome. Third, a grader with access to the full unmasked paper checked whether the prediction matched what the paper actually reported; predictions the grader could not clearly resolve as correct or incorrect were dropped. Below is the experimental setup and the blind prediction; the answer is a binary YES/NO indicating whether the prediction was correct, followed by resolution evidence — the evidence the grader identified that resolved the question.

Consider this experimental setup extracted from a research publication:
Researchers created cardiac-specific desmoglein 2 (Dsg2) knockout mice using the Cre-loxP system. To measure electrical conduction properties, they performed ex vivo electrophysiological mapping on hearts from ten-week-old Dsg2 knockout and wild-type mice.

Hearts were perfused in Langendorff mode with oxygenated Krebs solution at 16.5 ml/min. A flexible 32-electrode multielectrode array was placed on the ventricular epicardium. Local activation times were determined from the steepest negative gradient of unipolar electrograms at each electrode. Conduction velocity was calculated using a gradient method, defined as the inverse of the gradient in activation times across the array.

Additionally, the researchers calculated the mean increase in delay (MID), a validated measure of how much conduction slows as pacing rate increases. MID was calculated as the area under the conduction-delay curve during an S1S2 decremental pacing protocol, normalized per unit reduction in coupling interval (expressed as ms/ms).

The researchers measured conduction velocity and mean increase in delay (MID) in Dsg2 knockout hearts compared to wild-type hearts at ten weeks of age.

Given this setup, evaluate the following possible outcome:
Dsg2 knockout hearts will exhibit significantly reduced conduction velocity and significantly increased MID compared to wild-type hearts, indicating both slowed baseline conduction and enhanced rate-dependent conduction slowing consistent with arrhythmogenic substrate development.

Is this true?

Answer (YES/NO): NO